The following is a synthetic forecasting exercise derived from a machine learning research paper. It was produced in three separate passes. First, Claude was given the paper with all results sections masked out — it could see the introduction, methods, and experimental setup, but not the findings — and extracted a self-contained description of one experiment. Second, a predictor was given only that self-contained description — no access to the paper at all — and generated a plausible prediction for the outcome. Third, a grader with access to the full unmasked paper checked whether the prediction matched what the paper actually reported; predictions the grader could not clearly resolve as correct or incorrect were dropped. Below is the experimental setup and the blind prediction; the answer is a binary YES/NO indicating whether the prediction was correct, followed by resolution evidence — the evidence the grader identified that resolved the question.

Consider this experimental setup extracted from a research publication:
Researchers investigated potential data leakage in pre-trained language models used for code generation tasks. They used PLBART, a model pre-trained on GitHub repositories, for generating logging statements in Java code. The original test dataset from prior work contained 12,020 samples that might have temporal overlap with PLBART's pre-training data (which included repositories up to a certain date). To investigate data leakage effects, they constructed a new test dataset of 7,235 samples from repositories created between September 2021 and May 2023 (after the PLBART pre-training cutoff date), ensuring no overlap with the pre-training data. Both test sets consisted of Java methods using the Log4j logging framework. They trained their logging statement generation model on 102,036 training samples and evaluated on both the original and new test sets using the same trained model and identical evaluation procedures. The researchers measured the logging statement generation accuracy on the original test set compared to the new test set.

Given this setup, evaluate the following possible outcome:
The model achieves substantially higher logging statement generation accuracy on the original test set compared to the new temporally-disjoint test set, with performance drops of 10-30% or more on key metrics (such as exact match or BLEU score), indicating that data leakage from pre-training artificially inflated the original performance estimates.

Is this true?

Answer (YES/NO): NO